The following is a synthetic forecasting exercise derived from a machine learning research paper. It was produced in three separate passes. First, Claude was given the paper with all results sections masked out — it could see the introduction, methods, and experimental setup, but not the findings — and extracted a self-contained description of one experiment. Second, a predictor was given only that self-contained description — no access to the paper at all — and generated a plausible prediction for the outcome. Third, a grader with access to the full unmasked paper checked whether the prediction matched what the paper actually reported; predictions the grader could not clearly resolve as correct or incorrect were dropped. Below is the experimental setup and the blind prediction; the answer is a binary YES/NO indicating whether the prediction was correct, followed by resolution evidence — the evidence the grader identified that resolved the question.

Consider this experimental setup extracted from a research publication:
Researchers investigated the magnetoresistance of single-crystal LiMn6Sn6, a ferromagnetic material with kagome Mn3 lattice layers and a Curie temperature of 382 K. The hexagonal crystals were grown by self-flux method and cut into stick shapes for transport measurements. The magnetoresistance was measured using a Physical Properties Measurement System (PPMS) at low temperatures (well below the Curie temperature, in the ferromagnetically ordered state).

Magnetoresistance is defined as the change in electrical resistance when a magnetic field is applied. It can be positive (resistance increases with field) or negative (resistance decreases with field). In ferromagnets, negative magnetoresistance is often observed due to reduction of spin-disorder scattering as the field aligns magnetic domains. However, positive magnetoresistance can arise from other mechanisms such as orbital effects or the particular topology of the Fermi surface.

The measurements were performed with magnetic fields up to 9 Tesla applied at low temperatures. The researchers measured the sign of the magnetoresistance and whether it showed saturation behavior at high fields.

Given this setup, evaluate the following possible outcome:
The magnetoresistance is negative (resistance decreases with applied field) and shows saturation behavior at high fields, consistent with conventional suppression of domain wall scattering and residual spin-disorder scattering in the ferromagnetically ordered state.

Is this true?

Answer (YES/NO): NO